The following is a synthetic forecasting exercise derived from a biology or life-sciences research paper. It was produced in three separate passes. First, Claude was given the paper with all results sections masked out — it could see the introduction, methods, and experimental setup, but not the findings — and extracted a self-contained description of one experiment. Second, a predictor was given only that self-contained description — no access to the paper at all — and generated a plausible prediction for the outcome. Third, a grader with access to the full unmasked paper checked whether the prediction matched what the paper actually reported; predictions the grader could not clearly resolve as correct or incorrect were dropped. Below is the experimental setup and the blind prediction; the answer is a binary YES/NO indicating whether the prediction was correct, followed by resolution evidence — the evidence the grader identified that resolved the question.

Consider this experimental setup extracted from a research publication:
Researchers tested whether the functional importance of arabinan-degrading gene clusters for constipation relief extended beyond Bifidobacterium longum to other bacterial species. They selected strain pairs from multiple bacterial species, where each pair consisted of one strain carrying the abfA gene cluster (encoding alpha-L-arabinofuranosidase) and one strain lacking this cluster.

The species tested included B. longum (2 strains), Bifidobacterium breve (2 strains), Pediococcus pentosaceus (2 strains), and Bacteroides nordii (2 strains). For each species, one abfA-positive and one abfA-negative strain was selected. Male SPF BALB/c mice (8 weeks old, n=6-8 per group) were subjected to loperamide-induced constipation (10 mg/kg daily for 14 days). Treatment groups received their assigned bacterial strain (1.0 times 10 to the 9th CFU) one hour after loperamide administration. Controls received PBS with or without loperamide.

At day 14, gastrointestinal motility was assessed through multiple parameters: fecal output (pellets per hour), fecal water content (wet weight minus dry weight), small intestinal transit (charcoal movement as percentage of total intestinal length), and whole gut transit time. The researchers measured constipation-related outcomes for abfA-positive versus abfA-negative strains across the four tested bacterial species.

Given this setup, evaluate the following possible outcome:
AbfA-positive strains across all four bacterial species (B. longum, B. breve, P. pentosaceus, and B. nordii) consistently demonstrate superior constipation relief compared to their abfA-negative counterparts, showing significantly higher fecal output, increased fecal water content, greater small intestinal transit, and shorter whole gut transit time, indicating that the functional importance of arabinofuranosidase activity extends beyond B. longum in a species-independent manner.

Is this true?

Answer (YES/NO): NO